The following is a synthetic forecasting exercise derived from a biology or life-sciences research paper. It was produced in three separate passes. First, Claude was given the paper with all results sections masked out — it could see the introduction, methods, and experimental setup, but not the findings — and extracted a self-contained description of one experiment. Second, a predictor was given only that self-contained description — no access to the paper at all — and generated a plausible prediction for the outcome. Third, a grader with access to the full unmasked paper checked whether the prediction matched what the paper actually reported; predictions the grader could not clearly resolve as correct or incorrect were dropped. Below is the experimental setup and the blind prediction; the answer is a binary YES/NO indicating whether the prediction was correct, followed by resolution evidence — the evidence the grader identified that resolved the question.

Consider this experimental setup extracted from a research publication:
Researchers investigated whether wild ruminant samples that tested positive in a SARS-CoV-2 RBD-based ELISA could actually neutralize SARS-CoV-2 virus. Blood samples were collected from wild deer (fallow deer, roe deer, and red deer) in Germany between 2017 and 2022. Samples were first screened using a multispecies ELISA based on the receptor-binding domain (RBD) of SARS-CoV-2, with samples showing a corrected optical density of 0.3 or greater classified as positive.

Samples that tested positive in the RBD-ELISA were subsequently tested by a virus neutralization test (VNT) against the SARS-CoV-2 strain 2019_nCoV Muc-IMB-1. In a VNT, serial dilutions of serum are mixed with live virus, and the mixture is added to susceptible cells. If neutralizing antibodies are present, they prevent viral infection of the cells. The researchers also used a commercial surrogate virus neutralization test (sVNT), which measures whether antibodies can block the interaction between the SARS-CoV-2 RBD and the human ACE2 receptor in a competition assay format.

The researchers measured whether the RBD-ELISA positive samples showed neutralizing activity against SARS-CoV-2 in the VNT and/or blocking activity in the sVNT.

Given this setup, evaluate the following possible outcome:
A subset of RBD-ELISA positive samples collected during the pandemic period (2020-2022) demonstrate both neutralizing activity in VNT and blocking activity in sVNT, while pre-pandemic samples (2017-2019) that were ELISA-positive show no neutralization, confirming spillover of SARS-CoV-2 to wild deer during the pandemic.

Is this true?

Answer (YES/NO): NO